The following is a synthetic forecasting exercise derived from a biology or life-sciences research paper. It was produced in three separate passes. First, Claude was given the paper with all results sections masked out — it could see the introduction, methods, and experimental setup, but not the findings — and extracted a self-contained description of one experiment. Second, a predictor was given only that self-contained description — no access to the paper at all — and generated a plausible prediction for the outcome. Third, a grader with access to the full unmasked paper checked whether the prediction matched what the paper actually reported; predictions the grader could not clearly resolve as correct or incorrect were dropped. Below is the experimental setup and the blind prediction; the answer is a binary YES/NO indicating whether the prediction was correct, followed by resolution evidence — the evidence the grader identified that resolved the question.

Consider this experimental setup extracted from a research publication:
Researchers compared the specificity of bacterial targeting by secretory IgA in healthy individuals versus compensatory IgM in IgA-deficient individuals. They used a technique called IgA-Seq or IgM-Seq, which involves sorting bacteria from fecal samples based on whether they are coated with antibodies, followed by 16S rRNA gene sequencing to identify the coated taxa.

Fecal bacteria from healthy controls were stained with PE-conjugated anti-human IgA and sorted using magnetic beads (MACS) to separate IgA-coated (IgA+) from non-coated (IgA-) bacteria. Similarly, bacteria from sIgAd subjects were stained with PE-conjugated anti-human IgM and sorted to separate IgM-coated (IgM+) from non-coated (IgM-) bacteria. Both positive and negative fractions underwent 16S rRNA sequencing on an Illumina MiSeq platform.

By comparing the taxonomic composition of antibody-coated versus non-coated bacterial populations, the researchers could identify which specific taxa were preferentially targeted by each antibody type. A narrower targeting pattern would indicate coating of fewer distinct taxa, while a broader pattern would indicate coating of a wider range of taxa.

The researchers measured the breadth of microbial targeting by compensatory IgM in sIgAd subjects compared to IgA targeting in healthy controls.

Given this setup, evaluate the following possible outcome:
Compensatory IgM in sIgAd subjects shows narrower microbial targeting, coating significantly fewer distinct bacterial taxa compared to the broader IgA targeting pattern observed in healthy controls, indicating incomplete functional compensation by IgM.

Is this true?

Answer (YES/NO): NO